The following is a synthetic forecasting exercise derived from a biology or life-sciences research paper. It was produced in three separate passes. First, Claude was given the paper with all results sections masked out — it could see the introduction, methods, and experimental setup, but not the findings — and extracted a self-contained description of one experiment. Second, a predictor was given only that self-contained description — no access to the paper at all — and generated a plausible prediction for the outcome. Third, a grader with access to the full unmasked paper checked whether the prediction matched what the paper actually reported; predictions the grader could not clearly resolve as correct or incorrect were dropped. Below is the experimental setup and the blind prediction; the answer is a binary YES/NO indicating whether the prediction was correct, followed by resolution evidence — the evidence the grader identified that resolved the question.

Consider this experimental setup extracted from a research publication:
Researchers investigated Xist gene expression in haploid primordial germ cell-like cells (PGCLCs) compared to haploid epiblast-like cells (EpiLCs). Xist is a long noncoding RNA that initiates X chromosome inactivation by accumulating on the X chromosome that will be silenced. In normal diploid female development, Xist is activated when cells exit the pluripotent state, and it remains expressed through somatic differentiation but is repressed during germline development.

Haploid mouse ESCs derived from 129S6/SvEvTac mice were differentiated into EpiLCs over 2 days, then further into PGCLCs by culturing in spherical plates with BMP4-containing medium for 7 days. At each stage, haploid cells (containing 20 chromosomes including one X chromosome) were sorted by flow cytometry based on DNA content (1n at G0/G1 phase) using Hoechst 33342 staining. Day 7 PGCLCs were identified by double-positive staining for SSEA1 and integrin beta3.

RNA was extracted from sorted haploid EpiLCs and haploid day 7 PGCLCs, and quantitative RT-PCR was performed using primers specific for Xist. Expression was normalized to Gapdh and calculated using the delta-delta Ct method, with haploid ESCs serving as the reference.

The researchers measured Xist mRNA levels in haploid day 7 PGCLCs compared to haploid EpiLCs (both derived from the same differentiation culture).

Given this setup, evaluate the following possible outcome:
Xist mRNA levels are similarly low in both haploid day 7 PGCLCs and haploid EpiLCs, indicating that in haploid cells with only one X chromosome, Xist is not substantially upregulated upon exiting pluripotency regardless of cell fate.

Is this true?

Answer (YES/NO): NO